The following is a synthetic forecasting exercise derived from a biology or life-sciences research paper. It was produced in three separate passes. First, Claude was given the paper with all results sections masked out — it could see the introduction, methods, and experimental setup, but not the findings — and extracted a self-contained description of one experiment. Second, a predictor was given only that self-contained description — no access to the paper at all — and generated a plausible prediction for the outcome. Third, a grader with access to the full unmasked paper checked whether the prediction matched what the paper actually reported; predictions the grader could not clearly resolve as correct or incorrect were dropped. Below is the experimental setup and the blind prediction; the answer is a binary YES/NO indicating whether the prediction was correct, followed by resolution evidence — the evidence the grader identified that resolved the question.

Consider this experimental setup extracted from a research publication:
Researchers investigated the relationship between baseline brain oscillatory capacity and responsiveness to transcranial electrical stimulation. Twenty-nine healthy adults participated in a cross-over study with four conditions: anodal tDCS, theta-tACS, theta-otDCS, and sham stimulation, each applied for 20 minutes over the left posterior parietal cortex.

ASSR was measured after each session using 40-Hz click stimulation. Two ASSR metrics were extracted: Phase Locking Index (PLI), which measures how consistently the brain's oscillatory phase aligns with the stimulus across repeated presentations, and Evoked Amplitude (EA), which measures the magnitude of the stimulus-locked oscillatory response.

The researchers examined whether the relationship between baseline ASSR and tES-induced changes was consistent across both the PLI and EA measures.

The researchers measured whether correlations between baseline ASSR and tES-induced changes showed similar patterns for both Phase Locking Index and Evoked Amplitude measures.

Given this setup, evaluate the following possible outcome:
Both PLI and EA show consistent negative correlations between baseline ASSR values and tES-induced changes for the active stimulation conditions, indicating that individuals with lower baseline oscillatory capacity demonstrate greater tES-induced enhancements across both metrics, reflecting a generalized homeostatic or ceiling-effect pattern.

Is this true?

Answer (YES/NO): YES